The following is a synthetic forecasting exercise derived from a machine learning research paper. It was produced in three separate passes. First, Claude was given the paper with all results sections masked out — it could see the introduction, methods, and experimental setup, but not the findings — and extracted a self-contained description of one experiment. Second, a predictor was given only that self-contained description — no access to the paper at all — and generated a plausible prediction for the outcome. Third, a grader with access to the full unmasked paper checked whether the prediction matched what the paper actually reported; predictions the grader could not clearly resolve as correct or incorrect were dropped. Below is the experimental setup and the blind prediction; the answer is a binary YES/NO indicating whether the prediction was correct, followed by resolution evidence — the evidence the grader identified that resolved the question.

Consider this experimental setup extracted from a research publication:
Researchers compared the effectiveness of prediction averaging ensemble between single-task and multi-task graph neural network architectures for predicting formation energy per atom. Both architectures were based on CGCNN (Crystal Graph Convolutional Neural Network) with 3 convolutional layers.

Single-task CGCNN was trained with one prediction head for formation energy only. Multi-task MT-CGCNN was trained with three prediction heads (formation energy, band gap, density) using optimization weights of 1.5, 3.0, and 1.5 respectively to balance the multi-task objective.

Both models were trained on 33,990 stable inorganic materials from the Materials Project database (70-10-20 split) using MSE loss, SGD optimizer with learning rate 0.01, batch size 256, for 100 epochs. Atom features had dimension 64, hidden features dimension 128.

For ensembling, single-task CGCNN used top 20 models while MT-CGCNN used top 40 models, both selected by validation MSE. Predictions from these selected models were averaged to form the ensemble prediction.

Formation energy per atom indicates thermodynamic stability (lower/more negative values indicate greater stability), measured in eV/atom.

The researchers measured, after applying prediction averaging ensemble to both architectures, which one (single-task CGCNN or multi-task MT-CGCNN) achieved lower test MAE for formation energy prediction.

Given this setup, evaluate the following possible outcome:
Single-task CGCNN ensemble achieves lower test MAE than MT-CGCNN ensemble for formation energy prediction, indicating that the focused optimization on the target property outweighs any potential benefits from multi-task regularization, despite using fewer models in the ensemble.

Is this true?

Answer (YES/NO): YES